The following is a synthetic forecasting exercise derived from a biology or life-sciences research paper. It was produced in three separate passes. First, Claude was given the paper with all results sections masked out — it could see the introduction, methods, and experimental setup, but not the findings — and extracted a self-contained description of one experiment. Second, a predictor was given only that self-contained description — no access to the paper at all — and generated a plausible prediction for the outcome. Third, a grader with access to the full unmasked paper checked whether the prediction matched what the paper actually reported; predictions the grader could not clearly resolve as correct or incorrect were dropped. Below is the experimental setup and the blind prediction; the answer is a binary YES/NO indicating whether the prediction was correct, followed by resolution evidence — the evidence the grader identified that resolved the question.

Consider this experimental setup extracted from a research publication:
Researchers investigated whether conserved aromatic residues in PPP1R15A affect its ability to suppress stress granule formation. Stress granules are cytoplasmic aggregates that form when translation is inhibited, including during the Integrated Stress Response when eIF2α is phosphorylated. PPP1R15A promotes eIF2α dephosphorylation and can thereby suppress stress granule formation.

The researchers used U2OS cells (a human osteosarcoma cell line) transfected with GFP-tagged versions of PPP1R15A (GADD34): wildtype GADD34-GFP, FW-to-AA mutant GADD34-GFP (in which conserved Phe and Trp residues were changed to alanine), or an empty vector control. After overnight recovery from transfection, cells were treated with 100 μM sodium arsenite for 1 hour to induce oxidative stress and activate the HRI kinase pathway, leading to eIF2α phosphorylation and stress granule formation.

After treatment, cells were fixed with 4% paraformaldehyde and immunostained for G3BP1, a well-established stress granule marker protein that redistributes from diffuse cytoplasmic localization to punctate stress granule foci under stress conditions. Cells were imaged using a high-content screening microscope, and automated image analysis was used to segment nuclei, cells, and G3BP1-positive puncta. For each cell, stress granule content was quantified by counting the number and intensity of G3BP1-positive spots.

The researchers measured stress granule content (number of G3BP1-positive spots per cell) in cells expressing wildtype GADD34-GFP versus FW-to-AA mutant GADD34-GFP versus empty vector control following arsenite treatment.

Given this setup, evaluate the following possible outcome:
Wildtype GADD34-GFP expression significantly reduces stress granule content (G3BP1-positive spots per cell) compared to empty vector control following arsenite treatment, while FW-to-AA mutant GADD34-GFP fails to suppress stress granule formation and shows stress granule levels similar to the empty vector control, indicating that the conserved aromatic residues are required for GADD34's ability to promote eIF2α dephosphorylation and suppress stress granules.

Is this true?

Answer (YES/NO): NO